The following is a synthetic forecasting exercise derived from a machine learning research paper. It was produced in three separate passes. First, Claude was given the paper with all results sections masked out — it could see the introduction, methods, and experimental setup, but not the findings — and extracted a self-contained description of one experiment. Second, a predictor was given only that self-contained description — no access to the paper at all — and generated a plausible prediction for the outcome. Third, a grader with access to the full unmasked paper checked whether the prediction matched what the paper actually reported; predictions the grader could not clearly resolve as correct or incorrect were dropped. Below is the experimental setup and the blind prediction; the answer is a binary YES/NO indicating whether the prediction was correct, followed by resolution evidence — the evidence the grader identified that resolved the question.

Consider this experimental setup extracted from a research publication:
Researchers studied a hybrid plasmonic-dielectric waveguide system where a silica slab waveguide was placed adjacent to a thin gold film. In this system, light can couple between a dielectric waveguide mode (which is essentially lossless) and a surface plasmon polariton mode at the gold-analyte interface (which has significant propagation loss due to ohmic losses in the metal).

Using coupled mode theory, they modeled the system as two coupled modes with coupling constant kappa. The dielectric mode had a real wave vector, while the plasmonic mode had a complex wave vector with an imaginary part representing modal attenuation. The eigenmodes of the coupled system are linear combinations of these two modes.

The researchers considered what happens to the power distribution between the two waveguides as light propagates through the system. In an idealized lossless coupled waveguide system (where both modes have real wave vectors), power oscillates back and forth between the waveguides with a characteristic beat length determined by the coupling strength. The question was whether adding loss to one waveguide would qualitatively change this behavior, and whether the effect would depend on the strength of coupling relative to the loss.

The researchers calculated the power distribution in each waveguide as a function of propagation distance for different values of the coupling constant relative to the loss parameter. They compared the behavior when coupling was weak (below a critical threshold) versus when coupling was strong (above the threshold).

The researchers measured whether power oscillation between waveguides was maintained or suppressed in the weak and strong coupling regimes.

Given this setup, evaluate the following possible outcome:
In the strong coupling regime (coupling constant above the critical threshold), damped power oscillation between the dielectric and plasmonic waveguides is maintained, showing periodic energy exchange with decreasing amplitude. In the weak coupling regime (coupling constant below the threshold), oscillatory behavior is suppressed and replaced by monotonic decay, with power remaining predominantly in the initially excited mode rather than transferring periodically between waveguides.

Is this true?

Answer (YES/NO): YES